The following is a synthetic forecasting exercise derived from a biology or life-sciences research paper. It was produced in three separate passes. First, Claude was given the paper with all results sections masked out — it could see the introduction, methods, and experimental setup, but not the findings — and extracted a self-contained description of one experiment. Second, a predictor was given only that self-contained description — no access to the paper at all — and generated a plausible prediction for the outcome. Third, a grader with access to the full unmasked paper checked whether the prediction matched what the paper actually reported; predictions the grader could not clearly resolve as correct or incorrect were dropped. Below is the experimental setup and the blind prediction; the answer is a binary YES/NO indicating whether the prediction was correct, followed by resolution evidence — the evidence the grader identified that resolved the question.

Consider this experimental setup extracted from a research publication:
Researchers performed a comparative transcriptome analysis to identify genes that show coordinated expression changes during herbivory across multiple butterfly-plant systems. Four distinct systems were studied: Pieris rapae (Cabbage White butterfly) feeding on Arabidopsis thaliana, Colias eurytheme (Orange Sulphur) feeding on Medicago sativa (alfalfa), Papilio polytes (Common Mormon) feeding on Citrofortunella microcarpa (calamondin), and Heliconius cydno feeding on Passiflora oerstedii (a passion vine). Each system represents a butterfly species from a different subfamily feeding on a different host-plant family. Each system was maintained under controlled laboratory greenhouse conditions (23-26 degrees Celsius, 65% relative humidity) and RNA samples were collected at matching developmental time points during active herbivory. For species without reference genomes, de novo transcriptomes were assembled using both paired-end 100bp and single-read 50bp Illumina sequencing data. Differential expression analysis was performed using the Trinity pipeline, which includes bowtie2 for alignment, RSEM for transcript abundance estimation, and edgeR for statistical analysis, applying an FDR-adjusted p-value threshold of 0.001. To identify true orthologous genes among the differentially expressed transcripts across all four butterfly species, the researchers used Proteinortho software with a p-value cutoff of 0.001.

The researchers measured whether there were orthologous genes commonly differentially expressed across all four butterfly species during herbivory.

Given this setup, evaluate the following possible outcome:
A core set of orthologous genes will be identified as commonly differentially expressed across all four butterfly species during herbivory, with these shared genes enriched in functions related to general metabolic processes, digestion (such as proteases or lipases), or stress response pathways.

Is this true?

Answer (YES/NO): YES